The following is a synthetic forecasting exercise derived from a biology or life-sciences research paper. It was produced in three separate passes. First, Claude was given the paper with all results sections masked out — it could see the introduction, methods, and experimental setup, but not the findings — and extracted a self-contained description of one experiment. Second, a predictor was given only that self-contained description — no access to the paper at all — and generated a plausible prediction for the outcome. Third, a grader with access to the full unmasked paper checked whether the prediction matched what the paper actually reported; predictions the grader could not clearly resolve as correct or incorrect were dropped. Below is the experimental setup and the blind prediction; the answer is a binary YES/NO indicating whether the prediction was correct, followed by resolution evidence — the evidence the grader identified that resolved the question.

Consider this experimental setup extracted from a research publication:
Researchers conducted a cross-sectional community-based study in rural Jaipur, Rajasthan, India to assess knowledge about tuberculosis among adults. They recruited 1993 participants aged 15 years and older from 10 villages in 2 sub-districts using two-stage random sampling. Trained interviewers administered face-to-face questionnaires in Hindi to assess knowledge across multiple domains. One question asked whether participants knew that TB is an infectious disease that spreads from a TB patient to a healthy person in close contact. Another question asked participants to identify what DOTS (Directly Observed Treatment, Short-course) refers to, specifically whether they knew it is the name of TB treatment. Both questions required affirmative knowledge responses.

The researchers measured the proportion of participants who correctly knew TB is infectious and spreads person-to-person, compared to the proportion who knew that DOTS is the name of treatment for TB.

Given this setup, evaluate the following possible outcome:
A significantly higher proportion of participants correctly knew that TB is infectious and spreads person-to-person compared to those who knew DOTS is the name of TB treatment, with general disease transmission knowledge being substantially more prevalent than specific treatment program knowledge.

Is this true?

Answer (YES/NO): YES